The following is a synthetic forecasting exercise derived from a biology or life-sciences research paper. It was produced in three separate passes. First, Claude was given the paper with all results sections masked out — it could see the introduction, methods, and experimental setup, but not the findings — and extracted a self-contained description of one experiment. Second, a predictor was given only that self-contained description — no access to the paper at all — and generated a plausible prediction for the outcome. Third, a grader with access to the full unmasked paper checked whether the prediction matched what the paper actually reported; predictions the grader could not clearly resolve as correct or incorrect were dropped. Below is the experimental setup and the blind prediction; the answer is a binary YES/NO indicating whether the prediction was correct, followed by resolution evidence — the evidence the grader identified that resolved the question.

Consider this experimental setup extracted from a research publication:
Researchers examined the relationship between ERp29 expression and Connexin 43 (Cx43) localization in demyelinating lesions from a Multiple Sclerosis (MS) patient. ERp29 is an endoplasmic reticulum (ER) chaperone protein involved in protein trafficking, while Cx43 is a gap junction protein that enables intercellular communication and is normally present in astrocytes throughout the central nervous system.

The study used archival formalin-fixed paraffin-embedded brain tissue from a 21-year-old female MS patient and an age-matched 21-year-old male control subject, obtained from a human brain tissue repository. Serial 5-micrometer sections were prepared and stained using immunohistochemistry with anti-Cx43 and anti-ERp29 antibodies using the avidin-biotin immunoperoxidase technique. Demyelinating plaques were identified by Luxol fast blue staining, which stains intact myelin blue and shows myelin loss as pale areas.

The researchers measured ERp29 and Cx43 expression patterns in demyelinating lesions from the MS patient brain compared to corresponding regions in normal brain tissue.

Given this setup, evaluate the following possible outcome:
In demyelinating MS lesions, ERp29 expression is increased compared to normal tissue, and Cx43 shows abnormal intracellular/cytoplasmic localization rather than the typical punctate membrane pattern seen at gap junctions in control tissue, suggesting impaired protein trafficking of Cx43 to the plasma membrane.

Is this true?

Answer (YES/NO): NO